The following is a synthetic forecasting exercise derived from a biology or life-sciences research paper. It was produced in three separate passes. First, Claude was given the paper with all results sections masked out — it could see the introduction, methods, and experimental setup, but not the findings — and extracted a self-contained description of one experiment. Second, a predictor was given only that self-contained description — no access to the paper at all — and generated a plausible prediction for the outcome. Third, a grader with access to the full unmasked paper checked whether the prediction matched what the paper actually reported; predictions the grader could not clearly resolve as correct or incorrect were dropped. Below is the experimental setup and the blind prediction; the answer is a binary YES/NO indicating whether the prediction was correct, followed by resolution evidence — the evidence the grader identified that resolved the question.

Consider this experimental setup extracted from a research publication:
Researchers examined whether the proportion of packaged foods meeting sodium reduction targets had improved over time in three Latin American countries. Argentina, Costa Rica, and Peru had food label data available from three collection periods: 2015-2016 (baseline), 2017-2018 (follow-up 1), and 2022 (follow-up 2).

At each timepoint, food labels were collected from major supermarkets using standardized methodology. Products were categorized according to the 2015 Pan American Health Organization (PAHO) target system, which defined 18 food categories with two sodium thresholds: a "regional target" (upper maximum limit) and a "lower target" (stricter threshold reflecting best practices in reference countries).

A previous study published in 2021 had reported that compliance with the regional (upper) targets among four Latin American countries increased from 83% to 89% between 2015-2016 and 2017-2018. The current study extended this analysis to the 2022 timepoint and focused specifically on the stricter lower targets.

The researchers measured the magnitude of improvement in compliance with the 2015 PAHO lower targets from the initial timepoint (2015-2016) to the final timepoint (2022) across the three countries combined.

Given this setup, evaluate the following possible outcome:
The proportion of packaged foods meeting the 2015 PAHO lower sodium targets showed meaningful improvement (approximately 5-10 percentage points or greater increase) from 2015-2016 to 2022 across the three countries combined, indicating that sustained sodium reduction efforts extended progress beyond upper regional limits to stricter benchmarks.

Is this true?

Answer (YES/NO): YES